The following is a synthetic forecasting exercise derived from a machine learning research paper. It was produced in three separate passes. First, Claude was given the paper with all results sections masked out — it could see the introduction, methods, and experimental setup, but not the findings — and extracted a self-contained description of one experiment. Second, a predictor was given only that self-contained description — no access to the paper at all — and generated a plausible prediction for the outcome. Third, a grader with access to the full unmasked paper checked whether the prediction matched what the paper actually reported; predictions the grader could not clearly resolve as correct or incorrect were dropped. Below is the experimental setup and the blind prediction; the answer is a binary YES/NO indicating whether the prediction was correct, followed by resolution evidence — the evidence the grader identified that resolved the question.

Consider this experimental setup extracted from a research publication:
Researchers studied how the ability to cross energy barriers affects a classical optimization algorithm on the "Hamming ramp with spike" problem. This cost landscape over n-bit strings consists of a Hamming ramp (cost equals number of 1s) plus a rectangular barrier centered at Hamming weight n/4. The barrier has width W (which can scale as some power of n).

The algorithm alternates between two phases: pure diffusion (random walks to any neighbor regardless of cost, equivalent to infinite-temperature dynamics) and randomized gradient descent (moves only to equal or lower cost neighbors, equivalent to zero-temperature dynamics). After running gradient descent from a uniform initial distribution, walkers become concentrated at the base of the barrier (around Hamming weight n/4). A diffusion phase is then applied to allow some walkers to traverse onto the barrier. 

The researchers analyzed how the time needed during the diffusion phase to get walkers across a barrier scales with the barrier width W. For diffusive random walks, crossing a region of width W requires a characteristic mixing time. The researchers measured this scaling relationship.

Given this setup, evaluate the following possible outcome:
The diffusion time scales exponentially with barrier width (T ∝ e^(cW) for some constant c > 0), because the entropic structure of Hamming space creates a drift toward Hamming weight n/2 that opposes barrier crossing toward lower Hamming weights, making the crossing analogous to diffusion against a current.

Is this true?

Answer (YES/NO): YES